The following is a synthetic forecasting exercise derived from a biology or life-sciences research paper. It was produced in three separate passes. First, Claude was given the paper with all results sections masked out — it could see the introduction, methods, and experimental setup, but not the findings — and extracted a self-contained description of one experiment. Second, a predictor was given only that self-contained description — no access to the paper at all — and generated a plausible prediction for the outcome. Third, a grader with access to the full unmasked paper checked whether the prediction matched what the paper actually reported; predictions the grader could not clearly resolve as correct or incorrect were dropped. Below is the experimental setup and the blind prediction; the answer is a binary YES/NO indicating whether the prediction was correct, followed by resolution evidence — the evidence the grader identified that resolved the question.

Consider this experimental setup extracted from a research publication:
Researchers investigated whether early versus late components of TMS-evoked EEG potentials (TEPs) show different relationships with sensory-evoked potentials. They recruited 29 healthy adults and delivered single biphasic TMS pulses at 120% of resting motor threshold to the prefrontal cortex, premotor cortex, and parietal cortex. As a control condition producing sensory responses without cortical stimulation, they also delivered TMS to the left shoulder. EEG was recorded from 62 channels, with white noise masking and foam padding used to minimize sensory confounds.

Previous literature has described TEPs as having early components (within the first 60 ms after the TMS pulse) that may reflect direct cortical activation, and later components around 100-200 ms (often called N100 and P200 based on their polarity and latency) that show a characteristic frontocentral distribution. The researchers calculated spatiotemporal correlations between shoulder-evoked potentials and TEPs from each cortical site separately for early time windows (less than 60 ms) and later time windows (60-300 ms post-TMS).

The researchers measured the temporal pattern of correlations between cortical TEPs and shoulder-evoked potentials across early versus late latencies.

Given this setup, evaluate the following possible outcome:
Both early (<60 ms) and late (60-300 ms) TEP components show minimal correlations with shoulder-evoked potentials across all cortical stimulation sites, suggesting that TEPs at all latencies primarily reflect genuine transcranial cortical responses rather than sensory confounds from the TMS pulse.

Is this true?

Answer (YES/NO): NO